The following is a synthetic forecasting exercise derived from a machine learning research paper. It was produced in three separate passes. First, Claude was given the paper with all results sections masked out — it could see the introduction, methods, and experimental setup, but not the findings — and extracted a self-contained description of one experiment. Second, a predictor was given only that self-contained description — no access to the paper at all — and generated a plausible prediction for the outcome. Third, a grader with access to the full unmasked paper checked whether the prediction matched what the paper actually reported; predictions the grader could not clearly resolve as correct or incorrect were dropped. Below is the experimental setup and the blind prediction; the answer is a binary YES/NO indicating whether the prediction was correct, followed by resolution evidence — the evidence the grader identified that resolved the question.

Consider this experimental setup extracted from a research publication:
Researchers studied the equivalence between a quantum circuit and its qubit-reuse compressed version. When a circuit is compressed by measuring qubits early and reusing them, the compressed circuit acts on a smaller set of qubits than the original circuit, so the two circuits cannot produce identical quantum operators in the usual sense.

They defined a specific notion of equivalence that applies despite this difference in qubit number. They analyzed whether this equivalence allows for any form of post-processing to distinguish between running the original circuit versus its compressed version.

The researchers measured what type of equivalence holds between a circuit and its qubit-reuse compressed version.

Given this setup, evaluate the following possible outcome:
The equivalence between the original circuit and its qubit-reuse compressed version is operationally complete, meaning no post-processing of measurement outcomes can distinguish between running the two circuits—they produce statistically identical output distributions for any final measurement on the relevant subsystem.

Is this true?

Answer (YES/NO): YES